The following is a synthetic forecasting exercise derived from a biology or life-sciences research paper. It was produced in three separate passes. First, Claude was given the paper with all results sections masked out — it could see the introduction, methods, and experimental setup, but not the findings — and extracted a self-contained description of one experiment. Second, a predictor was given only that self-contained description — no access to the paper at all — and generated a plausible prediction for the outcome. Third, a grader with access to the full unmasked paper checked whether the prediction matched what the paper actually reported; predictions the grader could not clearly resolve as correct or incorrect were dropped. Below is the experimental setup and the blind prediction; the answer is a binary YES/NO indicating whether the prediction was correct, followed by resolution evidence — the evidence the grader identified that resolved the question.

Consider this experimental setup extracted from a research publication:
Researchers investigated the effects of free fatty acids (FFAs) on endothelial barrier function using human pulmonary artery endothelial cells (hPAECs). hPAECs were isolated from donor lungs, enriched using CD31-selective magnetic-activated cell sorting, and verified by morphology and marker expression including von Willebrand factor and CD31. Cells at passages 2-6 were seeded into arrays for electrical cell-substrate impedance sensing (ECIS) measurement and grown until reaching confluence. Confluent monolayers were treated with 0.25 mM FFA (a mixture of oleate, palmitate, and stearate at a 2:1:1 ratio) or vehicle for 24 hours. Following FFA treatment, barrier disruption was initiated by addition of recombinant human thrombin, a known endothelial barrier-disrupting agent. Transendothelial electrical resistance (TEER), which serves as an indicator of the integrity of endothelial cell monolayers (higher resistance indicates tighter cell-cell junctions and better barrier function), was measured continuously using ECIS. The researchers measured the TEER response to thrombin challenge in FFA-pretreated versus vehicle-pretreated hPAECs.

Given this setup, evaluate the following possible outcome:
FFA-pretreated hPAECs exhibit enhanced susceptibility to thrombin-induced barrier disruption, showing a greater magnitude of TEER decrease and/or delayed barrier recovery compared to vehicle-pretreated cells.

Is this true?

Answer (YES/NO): YES